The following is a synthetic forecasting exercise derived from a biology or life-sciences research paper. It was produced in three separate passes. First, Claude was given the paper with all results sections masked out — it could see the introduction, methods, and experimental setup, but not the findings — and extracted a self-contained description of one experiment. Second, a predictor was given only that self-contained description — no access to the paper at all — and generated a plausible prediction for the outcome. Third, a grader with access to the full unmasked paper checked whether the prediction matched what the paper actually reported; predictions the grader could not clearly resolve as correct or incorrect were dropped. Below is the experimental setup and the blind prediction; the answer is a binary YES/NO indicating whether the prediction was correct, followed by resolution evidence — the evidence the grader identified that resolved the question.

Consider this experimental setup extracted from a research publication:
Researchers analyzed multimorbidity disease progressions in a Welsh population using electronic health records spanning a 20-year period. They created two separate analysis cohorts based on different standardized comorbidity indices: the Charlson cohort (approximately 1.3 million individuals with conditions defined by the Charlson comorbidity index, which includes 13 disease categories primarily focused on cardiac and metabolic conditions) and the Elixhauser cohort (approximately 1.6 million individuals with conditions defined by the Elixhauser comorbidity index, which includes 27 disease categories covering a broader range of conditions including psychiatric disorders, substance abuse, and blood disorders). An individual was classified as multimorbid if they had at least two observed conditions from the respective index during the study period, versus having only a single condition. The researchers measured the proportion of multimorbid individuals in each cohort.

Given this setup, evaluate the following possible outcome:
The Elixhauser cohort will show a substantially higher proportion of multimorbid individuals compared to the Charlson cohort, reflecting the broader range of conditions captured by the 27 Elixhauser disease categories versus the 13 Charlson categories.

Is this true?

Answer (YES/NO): YES